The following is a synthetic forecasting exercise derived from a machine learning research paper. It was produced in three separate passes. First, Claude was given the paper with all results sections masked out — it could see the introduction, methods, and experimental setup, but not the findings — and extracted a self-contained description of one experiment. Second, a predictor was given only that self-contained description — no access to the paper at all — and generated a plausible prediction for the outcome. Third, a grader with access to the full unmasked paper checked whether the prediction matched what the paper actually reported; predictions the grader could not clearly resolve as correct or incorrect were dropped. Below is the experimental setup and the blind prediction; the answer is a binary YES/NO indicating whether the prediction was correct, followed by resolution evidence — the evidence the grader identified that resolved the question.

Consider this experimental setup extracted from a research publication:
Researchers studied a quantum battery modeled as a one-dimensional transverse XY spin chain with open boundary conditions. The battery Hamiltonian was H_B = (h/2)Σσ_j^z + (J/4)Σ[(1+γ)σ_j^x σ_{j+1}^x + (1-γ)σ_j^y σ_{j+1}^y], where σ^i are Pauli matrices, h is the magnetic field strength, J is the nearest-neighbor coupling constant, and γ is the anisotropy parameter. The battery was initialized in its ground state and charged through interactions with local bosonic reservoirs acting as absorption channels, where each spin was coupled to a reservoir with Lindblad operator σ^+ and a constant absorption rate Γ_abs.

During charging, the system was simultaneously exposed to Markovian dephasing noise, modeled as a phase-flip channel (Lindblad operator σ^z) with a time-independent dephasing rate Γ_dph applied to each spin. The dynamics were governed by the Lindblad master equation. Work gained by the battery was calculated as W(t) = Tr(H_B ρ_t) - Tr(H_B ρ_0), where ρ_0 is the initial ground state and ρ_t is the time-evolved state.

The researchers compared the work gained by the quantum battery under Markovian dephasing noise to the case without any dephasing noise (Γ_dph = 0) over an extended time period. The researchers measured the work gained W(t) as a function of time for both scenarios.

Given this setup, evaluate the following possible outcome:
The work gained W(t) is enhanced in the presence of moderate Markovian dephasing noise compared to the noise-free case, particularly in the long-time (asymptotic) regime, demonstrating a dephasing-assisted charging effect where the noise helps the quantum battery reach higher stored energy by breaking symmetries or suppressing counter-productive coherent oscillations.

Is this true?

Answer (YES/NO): NO